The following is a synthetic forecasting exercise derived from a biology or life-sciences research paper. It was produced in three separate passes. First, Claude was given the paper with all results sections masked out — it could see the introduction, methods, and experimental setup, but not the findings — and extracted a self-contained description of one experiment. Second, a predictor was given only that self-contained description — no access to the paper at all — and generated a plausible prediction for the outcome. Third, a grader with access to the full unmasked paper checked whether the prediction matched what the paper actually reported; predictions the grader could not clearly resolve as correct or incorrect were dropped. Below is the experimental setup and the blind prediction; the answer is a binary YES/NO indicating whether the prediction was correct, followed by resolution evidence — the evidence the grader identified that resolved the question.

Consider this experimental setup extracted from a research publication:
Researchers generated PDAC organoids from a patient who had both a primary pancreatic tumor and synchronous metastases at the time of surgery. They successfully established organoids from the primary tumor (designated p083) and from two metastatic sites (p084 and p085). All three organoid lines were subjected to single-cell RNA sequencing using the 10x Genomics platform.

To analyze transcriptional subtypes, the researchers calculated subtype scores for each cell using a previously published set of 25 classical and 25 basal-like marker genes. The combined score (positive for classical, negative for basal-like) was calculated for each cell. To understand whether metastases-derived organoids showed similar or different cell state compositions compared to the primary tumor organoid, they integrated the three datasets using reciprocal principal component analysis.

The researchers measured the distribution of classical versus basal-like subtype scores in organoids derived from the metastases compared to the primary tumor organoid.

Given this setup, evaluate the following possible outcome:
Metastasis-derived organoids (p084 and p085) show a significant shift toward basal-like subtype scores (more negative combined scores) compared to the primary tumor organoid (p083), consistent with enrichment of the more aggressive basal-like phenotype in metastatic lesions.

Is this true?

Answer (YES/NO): NO